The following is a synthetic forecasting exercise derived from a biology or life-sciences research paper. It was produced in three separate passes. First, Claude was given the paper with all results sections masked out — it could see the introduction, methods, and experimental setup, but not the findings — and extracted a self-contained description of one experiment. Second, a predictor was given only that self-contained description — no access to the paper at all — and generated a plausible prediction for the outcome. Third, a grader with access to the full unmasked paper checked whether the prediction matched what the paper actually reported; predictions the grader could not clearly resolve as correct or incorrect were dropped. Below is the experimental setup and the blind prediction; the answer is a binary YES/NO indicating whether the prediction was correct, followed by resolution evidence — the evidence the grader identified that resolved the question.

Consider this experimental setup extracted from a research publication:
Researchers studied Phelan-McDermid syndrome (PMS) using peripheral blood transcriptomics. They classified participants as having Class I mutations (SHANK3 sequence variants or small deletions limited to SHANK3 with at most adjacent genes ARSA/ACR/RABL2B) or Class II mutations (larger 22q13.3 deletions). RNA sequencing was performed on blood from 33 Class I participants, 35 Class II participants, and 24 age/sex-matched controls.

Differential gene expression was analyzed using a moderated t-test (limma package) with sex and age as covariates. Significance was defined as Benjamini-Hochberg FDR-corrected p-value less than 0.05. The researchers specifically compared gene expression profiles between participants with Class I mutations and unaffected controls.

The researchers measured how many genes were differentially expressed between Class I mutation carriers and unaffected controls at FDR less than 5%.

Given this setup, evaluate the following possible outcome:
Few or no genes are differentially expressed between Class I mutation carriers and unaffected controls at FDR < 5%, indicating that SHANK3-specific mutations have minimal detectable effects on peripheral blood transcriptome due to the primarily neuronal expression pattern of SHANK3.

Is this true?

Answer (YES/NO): YES